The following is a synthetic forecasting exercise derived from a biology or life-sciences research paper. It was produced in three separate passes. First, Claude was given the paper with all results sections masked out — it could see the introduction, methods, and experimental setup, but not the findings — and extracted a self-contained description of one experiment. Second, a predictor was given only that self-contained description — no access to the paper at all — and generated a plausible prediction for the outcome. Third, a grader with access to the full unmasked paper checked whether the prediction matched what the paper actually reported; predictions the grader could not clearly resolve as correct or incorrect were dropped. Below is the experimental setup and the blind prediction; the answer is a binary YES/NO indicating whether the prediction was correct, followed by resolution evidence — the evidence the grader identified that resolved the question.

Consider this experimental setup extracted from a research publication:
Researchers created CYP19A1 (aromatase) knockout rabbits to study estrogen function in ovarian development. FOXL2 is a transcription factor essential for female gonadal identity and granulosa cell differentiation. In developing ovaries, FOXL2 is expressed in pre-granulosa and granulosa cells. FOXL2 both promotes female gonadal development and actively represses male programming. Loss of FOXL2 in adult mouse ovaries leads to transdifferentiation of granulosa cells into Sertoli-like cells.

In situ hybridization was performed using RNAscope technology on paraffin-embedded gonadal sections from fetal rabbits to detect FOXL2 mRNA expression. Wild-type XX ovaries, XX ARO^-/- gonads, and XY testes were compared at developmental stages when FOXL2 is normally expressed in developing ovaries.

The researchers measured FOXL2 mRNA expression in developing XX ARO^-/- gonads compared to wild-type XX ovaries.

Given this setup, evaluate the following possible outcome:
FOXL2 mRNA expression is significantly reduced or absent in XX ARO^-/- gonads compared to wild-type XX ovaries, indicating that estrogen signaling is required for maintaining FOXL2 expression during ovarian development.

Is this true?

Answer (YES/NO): YES